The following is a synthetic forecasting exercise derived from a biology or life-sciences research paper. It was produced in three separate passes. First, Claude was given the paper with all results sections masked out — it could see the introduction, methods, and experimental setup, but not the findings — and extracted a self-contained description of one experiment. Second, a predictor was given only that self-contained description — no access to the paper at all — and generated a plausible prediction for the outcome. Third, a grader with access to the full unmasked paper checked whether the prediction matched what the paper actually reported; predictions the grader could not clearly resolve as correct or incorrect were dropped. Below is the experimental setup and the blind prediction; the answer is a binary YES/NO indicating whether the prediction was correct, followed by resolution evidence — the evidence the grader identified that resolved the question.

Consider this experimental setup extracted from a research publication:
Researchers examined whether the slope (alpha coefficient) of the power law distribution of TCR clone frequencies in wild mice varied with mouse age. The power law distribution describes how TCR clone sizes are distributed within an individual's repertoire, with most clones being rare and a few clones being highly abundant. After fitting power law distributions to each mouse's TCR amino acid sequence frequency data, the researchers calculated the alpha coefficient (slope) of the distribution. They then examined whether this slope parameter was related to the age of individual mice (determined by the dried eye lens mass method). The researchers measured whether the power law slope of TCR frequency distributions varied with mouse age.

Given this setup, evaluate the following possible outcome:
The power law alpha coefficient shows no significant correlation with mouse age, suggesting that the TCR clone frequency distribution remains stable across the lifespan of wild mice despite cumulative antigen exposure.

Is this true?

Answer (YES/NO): YES